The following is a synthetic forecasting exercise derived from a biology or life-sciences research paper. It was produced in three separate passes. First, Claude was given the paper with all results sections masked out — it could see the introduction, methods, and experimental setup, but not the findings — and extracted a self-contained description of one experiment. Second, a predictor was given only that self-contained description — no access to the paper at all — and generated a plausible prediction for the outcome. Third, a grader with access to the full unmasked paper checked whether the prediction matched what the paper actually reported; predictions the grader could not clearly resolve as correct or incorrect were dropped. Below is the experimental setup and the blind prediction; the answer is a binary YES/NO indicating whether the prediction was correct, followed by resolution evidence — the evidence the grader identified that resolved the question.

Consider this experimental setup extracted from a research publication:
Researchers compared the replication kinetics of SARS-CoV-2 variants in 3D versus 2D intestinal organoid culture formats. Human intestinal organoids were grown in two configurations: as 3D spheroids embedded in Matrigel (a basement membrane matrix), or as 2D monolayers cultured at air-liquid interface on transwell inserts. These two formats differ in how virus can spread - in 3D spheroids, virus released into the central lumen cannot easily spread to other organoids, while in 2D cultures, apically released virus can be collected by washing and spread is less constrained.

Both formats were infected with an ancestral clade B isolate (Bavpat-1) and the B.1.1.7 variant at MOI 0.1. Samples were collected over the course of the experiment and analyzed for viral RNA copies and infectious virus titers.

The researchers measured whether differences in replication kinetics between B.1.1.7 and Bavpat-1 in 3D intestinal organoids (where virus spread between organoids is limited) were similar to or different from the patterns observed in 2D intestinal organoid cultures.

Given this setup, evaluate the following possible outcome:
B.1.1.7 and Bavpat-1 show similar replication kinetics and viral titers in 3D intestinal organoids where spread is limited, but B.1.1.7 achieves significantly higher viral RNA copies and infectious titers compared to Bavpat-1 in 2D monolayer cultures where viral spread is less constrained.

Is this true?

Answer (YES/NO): YES